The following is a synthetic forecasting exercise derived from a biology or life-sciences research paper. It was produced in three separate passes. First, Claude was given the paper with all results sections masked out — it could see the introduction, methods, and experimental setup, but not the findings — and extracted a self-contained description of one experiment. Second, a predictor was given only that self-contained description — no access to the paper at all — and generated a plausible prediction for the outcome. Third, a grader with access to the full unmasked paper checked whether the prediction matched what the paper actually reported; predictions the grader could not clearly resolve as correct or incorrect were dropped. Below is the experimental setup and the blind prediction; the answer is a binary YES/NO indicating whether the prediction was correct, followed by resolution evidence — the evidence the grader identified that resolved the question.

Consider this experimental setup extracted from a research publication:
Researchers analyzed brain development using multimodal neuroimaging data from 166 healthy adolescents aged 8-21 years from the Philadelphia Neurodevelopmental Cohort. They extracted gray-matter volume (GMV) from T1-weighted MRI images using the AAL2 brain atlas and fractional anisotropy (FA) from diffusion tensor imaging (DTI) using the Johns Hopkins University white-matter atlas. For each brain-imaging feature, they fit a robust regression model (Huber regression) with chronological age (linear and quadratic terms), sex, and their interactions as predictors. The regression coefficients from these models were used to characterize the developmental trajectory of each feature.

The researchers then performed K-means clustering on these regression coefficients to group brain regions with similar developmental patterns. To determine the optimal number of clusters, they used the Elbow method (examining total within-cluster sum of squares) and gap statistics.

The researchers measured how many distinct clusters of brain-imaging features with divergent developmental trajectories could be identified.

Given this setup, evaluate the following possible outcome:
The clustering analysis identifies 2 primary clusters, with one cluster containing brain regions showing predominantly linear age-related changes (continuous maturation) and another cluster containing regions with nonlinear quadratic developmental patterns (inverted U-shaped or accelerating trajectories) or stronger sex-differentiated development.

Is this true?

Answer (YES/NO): NO